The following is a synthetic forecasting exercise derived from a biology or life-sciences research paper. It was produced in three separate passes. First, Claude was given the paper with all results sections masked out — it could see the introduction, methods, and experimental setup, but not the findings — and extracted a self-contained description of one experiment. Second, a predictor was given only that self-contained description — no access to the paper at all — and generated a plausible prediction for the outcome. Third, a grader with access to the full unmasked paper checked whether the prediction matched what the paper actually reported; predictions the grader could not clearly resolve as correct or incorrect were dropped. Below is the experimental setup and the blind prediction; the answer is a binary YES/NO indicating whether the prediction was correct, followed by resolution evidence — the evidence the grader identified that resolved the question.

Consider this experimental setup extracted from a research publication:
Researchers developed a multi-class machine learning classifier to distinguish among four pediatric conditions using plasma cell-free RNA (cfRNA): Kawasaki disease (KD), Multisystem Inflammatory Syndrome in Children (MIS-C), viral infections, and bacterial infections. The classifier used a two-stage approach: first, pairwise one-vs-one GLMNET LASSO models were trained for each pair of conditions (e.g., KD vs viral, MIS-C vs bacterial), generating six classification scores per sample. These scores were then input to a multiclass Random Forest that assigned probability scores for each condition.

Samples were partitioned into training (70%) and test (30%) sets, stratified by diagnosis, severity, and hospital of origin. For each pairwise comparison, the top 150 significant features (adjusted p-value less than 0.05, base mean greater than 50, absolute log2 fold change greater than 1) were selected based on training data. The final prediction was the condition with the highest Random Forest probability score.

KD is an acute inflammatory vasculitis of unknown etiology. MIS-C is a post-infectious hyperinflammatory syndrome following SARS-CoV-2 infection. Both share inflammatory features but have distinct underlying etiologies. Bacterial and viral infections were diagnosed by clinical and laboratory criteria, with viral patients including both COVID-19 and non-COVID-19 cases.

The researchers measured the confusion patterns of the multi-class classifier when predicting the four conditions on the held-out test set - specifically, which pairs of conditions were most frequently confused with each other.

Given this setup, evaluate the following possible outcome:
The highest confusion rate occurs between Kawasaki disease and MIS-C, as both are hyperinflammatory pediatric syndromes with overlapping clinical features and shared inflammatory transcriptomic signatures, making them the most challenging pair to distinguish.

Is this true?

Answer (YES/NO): NO